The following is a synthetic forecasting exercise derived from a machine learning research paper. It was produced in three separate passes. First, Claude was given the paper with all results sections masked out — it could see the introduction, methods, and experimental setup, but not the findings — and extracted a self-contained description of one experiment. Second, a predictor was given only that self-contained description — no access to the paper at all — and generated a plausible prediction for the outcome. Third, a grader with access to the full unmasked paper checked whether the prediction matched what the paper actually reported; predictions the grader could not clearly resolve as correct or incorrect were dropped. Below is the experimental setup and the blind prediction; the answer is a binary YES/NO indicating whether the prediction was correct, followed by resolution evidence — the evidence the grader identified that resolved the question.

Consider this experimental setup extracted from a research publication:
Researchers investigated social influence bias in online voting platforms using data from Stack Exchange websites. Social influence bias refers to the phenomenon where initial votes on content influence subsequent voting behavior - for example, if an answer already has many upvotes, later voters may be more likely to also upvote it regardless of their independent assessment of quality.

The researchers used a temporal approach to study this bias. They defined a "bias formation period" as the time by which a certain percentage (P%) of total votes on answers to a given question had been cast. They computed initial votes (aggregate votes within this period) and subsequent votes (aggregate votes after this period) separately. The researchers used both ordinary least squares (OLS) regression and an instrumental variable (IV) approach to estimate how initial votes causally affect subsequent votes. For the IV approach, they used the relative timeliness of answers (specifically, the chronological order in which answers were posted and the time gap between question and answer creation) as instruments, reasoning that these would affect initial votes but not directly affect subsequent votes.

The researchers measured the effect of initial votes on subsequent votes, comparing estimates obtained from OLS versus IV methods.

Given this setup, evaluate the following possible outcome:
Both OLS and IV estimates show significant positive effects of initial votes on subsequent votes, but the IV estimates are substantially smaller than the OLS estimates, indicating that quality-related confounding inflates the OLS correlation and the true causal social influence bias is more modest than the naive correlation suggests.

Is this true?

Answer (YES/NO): YES